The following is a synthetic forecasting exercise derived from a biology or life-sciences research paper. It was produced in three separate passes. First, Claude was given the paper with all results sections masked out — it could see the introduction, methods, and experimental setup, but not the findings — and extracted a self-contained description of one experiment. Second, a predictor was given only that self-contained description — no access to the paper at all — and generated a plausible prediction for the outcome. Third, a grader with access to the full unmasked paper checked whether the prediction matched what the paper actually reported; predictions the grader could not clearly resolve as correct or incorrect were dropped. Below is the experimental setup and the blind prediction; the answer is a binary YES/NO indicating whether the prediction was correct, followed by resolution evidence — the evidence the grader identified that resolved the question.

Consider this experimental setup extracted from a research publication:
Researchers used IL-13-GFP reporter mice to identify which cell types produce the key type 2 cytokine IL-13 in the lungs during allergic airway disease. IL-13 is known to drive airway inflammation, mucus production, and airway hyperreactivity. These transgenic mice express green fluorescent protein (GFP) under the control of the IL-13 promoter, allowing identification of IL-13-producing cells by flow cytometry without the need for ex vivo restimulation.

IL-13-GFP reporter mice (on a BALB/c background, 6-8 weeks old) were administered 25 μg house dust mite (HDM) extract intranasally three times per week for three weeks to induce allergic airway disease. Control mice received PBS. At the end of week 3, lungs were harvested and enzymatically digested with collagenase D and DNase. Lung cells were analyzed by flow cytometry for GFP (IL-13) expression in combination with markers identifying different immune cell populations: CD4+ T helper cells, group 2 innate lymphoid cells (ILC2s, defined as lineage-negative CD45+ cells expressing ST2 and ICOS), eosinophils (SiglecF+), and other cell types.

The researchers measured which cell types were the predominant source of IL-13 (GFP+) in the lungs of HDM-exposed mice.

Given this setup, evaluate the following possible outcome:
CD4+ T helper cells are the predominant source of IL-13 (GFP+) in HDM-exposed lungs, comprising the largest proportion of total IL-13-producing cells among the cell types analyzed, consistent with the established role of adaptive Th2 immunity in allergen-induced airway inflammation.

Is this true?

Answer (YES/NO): YES